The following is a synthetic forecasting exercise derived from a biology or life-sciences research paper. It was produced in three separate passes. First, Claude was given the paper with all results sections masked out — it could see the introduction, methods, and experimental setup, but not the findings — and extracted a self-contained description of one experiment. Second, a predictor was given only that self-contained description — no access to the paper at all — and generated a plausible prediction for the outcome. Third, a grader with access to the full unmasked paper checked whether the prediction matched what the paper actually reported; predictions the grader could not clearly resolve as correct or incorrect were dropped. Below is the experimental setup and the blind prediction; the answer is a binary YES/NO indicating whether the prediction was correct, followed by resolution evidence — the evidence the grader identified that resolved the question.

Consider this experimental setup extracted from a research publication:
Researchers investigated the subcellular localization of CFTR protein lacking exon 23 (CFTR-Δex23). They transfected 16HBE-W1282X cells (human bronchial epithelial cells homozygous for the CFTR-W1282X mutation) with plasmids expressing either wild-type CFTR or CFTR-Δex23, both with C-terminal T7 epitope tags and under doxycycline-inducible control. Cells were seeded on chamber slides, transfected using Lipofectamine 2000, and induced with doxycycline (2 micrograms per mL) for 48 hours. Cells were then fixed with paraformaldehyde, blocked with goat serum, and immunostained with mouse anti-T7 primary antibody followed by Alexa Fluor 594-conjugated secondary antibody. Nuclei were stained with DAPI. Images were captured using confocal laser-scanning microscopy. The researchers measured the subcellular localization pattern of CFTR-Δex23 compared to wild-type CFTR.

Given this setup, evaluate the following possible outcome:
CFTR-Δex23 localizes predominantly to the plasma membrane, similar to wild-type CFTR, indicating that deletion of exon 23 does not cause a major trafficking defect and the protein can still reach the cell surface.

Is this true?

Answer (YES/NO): NO